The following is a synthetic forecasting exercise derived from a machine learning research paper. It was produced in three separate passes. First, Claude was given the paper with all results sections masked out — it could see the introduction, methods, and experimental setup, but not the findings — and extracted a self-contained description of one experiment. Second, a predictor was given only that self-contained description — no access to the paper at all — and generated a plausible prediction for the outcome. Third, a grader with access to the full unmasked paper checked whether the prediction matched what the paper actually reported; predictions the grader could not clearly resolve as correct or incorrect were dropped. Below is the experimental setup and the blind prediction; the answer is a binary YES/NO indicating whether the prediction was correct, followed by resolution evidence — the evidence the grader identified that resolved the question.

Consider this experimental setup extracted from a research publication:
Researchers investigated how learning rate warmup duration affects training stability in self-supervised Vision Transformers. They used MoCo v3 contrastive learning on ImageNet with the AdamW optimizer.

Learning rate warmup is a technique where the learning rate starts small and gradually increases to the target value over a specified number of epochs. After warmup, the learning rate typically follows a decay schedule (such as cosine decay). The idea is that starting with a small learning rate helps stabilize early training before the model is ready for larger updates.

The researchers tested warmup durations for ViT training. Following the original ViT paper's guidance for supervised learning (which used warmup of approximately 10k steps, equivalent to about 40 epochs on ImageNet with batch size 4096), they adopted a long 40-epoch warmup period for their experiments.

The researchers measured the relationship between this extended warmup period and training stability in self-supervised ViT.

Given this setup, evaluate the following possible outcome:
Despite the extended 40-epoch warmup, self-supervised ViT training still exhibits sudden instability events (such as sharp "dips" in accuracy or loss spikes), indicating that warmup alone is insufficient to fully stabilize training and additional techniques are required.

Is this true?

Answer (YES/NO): YES